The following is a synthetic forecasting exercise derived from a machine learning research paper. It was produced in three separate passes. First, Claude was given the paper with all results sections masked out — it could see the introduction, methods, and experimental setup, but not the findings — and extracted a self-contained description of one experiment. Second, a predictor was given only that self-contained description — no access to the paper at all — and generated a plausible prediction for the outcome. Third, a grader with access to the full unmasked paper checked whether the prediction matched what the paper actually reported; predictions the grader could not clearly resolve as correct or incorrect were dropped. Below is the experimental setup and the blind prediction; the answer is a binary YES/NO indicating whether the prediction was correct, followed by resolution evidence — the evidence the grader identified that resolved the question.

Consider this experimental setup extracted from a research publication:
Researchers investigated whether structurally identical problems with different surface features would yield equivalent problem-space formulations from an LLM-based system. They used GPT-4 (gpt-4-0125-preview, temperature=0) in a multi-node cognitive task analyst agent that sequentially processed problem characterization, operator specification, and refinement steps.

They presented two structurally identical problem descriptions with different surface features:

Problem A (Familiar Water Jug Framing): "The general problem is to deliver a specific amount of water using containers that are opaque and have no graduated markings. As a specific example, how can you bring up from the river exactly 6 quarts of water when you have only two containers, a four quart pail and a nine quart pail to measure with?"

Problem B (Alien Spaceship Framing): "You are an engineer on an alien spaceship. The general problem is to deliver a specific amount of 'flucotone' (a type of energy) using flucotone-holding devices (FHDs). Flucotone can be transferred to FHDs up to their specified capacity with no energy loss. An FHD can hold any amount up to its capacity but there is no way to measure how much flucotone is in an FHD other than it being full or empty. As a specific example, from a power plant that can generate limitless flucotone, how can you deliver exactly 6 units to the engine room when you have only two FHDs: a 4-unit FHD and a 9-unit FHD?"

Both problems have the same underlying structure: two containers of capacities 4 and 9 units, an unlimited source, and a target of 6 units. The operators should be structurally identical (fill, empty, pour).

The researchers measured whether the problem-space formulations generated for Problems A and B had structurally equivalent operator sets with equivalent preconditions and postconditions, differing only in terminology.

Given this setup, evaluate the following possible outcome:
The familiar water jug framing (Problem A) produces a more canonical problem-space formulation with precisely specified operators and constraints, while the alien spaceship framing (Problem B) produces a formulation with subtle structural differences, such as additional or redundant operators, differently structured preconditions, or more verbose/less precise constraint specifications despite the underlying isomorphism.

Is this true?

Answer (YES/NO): NO